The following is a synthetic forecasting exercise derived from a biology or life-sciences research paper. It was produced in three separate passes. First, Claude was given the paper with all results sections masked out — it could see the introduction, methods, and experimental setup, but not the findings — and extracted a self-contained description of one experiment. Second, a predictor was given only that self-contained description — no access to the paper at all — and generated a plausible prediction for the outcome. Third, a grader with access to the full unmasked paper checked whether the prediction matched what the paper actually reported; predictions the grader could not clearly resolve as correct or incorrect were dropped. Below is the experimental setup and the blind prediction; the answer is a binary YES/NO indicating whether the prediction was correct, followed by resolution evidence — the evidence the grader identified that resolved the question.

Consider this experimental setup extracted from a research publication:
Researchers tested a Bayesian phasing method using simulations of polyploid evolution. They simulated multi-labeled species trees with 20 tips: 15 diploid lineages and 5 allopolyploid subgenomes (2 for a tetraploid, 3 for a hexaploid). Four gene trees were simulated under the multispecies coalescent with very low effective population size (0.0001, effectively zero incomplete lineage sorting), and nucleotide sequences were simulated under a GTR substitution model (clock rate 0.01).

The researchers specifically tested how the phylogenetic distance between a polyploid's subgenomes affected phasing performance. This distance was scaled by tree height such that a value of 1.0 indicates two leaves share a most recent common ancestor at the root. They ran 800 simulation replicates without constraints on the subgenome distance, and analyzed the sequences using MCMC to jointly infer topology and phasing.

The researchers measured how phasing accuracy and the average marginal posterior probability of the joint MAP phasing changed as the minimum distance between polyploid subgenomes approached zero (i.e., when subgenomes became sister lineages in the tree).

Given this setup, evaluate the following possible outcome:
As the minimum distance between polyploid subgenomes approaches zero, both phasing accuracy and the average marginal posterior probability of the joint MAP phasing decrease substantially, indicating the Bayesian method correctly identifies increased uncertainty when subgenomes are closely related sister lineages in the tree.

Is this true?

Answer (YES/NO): YES